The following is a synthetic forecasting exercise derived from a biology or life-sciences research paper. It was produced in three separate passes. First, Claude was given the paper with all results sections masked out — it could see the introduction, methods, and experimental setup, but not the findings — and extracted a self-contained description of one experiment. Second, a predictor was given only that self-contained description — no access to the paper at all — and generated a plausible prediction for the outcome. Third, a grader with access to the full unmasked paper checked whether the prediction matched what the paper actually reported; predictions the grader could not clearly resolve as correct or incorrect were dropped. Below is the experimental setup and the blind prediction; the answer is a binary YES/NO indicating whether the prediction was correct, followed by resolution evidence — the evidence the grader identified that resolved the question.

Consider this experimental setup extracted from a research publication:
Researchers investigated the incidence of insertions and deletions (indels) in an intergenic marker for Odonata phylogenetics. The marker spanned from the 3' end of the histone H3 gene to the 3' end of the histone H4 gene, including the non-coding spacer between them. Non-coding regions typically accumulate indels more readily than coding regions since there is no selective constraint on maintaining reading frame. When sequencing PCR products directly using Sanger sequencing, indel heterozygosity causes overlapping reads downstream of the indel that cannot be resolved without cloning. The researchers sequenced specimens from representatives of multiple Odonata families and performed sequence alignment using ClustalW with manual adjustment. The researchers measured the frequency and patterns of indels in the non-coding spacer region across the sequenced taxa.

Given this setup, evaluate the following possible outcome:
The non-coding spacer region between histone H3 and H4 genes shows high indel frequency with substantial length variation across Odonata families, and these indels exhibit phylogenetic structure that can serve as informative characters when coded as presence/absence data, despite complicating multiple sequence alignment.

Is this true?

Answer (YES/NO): NO